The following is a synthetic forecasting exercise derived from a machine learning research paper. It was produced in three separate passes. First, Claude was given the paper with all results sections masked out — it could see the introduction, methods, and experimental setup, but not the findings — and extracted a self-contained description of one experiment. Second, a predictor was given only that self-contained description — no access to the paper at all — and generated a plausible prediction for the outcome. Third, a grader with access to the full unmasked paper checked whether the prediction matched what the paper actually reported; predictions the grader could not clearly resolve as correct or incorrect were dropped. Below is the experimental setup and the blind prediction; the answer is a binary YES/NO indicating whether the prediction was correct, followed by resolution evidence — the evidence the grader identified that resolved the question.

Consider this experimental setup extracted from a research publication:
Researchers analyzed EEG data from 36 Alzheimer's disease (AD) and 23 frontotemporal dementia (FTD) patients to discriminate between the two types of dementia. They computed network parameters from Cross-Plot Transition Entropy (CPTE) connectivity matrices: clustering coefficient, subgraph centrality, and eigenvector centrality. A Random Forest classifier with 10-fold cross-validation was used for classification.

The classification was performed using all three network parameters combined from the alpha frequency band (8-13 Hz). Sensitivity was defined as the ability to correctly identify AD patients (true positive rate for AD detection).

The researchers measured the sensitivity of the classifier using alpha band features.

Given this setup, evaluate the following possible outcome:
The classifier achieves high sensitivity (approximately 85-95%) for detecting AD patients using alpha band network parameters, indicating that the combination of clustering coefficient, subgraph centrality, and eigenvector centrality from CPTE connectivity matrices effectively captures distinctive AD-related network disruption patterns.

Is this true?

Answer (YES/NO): NO